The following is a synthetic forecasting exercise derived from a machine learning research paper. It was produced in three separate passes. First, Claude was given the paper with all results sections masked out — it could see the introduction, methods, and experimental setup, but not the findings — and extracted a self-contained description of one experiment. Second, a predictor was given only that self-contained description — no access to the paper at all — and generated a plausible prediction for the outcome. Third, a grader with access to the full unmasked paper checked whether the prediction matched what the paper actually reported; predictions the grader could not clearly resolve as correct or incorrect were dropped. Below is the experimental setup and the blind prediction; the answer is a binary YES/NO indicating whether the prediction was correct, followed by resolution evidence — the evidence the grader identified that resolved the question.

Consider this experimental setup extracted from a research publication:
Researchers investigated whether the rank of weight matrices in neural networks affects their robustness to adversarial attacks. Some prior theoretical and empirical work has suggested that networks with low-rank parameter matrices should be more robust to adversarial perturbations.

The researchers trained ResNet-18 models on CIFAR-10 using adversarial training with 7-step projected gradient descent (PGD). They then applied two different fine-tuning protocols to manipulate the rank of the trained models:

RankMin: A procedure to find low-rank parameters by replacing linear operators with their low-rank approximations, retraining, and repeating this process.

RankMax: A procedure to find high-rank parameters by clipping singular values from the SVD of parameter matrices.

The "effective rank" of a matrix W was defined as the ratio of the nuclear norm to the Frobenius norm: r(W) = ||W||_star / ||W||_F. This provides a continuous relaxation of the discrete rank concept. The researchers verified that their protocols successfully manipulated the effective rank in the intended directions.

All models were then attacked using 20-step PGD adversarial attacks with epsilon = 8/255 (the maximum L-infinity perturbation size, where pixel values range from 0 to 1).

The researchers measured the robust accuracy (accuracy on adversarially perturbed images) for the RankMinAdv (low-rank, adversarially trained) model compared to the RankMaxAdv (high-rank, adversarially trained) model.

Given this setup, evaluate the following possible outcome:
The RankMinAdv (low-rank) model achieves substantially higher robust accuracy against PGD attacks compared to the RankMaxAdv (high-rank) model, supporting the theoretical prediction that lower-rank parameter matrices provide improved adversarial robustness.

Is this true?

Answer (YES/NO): NO